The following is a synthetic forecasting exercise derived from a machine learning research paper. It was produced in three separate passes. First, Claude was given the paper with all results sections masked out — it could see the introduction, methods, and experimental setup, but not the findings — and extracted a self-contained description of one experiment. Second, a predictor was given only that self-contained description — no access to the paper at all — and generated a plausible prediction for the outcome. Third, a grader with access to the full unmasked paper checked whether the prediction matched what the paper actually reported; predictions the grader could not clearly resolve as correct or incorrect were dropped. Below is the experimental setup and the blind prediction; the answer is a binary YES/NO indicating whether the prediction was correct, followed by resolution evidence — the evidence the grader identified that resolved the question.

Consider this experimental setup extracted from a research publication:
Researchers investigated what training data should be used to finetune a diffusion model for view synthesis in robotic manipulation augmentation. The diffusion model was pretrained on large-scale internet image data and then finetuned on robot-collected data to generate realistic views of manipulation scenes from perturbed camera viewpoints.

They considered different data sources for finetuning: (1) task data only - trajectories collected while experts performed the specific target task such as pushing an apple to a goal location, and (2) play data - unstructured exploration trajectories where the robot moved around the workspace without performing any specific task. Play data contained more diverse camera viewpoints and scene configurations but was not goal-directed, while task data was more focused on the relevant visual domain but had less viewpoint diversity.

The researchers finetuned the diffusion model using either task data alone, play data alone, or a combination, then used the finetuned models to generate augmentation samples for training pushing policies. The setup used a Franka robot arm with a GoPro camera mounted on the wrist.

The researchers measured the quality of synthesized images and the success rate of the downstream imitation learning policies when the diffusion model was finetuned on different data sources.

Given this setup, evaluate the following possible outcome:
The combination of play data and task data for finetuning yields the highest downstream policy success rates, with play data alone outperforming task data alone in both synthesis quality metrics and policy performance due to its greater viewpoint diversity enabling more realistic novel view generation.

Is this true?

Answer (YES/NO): NO